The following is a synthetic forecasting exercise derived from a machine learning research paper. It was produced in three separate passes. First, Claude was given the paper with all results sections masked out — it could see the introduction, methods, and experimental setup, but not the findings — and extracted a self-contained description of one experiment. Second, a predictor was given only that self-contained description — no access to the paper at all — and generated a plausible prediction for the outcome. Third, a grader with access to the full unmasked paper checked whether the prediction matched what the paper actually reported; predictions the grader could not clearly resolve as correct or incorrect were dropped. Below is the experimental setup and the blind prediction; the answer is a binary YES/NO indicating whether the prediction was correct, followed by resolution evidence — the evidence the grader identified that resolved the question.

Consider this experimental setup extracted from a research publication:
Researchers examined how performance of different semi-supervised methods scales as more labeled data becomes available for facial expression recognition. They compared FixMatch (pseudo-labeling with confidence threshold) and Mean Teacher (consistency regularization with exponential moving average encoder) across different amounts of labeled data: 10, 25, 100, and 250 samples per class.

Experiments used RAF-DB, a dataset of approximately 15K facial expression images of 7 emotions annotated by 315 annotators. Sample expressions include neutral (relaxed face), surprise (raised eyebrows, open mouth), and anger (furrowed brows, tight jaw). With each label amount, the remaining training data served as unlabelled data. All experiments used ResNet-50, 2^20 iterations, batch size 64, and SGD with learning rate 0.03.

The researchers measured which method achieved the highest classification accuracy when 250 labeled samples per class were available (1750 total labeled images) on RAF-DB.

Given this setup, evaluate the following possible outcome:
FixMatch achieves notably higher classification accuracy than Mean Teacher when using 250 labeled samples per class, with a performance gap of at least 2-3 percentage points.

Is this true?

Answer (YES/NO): NO